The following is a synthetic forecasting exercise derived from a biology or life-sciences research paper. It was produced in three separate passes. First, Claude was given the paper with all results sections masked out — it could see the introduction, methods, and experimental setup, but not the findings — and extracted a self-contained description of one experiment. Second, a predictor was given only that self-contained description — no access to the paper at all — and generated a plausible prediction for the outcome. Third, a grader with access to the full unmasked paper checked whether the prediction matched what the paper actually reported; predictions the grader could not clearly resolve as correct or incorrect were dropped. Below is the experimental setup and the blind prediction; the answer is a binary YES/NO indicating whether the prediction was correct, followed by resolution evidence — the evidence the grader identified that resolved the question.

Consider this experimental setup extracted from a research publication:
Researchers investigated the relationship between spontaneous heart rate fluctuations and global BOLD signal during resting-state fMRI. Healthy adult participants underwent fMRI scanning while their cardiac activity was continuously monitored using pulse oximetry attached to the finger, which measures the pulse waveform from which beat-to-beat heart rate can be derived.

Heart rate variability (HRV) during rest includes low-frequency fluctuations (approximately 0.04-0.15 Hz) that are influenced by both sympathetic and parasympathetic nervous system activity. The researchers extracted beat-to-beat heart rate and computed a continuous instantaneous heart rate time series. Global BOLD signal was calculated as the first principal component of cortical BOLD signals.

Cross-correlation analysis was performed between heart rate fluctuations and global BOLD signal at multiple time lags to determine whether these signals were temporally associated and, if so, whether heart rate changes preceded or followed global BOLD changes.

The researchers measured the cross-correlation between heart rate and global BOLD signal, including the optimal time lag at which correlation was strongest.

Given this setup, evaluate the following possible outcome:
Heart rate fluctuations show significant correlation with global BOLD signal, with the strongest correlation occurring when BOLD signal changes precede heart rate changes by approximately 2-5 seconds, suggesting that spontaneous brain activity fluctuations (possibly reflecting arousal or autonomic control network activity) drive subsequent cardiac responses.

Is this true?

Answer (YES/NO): NO